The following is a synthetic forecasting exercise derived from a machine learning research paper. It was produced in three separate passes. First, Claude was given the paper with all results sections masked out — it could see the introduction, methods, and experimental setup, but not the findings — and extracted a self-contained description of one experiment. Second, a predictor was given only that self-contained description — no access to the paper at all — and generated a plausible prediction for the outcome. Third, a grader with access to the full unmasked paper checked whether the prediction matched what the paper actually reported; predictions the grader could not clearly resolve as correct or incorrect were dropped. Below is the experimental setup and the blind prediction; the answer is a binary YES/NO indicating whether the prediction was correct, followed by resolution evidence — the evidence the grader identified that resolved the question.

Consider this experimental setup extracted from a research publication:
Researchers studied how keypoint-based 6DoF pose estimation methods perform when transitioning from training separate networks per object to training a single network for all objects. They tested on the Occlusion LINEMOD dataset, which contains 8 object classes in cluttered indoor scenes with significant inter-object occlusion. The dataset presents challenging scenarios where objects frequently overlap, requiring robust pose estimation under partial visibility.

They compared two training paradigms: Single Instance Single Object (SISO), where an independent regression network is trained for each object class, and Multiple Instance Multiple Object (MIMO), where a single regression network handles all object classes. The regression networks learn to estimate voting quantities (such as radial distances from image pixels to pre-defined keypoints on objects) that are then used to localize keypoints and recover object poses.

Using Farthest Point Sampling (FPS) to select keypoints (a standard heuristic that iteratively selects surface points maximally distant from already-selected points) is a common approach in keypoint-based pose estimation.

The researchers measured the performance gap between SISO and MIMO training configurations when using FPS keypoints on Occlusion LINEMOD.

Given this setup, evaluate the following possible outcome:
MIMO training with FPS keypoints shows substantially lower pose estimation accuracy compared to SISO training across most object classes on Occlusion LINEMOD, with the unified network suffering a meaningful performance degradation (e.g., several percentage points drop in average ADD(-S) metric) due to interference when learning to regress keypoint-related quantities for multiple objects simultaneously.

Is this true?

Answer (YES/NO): YES